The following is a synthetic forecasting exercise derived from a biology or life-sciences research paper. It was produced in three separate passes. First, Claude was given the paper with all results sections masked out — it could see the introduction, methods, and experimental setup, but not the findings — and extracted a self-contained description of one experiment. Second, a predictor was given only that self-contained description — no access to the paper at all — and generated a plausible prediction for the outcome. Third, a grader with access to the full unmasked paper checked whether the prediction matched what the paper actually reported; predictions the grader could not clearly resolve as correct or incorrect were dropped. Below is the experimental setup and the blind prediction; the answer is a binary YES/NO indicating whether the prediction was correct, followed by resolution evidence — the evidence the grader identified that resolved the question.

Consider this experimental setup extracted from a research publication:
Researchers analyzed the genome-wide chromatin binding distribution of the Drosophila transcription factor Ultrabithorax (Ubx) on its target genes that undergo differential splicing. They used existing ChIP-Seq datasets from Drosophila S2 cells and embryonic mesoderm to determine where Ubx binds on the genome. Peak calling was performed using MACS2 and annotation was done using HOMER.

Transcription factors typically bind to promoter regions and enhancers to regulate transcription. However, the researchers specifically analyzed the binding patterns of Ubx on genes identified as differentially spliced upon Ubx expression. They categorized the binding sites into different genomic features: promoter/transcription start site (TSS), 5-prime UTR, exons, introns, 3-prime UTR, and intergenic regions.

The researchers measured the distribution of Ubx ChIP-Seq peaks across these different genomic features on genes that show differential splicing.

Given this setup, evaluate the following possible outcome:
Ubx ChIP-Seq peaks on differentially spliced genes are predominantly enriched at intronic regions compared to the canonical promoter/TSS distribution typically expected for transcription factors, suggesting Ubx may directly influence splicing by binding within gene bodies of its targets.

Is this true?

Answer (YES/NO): NO